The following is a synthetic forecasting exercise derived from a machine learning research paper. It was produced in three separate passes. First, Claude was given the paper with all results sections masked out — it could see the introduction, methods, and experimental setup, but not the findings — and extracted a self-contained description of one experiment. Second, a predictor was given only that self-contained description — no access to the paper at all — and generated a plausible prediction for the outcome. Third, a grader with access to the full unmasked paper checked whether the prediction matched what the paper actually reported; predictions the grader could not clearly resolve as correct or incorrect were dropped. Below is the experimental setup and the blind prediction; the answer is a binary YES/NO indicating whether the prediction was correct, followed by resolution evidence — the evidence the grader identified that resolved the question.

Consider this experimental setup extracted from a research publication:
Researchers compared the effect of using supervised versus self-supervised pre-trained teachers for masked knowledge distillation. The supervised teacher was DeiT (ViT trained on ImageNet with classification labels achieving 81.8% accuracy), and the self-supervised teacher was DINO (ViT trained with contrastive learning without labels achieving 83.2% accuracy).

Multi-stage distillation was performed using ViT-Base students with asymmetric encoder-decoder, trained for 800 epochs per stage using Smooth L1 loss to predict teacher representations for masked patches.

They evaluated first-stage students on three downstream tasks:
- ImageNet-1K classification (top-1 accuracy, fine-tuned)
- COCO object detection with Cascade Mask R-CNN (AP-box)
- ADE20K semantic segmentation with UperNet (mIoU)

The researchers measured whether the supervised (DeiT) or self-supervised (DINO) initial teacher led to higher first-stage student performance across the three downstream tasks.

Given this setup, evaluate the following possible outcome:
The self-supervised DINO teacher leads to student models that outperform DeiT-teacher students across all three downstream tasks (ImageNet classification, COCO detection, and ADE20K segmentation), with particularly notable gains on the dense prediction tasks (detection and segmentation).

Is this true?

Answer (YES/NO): NO